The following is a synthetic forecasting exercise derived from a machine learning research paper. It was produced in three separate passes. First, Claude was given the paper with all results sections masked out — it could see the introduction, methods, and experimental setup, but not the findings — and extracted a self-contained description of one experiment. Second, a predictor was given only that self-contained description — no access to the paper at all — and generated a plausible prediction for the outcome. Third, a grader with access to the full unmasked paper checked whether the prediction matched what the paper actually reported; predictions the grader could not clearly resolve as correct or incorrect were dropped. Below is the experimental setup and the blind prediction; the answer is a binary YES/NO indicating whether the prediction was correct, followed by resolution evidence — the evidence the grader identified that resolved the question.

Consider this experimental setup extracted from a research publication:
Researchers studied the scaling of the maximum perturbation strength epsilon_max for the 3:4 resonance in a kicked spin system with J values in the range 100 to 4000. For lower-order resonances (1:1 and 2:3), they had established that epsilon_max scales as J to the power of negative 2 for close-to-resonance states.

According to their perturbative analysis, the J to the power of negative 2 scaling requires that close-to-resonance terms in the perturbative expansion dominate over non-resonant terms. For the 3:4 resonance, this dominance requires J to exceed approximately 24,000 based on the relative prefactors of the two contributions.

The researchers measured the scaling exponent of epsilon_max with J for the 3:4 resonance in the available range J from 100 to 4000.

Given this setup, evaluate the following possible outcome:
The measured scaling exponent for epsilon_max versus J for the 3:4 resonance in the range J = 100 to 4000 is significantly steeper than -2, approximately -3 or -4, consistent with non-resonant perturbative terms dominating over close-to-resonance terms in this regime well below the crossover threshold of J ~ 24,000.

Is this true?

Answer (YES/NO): NO